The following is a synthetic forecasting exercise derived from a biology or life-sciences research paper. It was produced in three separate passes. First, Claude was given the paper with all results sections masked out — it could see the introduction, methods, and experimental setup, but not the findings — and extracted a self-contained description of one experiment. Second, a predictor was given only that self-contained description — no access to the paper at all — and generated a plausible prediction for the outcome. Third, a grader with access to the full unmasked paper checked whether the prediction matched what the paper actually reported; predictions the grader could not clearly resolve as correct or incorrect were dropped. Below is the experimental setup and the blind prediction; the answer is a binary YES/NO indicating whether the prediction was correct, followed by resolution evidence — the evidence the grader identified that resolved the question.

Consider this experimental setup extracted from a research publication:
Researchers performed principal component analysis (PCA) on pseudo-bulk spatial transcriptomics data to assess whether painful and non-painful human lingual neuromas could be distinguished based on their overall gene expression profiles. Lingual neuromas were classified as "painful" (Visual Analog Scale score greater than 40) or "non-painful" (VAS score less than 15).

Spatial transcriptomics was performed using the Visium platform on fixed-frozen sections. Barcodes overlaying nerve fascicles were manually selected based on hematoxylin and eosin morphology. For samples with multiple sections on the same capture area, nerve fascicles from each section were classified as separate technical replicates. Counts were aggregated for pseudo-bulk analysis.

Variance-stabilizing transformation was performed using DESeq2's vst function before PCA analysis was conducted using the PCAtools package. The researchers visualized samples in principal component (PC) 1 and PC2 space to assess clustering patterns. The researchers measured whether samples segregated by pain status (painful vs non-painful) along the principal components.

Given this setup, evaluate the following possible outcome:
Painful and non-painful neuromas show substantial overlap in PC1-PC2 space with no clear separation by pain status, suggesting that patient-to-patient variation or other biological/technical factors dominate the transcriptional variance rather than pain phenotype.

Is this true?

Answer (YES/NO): NO